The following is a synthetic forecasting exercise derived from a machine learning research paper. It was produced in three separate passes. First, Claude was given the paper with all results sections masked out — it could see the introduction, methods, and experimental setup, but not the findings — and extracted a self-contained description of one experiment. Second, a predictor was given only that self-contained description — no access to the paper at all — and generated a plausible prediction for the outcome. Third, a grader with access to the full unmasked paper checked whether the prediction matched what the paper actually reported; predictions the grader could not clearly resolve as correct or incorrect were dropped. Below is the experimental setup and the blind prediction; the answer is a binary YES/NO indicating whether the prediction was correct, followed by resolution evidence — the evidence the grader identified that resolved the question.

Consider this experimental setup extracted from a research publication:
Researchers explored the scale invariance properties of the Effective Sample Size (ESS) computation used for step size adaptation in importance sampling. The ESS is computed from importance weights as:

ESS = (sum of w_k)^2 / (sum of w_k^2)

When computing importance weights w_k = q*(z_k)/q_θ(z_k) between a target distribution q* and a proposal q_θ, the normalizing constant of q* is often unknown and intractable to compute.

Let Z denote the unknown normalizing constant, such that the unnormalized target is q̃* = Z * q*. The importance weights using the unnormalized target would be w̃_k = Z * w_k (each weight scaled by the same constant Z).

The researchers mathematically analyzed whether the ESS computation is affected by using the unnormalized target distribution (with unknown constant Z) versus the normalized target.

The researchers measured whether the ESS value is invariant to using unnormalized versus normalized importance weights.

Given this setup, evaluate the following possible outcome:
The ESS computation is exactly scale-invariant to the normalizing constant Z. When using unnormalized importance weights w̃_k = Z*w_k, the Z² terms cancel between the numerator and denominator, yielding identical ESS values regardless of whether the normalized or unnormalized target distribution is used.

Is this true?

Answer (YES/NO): YES